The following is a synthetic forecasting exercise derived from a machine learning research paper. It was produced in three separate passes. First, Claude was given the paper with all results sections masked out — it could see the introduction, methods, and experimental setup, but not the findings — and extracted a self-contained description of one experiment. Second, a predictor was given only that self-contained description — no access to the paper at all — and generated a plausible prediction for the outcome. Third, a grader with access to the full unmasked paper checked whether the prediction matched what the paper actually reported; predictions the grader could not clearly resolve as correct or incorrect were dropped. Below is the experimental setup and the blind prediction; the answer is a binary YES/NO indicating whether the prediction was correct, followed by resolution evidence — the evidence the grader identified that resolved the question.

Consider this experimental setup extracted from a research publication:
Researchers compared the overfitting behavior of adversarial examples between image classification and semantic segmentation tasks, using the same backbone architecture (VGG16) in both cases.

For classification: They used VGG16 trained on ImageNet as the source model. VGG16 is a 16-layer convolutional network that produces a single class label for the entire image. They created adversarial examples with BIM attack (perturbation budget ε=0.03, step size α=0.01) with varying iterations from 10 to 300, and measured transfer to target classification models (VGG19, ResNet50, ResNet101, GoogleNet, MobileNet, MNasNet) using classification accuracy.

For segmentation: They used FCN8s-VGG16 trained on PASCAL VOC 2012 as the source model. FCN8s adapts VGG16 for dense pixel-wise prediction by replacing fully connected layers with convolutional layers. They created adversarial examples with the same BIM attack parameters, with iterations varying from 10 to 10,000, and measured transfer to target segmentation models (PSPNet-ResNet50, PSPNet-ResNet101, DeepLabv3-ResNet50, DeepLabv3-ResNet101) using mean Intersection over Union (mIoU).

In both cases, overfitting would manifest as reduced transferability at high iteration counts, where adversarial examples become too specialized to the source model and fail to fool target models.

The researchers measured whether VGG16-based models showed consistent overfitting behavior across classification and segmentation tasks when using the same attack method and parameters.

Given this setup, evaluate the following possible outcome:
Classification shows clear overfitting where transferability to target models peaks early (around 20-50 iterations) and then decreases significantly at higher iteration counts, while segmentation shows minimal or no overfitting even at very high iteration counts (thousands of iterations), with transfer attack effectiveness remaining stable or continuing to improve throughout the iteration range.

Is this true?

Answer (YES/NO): YES